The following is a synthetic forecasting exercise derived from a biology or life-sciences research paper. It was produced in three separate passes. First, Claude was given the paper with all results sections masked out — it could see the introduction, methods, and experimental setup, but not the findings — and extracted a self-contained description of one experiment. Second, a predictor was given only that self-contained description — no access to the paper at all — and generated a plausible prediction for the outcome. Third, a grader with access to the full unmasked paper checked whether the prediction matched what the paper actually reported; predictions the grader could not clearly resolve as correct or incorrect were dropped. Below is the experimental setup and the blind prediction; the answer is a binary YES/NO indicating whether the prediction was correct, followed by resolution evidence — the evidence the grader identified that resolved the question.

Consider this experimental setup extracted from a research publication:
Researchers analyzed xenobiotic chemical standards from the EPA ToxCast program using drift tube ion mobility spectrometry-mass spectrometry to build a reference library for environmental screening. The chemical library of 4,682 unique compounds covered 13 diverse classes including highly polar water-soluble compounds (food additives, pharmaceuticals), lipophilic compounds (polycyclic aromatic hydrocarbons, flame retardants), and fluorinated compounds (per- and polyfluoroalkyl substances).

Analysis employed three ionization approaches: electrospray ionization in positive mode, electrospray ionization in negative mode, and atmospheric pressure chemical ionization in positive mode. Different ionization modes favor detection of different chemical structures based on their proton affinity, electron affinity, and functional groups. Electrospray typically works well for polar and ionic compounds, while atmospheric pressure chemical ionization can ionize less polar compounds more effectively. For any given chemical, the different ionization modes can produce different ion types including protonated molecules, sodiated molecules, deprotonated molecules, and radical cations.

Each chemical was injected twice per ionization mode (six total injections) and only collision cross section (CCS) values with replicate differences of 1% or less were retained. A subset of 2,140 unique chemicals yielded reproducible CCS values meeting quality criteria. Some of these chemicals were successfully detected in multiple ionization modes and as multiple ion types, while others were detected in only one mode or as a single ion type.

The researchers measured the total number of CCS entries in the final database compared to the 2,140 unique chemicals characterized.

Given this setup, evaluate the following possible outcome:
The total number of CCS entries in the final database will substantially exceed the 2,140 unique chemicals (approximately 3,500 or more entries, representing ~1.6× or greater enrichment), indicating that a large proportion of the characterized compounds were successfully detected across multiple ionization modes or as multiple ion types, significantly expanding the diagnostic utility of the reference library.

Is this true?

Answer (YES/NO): YES